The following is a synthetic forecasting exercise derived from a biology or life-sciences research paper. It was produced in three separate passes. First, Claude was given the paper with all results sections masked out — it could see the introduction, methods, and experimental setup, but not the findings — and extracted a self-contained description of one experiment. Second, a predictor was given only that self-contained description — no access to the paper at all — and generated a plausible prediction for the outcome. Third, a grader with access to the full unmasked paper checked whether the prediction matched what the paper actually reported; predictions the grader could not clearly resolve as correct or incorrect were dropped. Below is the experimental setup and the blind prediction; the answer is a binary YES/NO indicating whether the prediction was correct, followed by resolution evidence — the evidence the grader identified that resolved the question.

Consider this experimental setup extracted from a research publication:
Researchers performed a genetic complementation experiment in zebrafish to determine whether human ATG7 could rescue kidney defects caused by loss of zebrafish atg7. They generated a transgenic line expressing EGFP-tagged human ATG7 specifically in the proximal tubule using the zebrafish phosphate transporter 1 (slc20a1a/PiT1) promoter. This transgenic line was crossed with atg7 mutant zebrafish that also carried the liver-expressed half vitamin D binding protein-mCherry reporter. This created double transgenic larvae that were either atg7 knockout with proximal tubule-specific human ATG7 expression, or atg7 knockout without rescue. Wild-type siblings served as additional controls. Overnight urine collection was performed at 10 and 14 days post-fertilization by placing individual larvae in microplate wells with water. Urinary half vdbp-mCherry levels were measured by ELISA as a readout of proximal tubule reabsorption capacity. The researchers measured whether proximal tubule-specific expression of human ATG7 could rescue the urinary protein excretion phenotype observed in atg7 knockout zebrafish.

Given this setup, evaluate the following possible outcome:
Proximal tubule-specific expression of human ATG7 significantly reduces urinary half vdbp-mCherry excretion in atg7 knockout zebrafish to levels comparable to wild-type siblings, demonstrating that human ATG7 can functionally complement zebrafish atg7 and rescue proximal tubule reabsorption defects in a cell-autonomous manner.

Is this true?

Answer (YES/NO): YES